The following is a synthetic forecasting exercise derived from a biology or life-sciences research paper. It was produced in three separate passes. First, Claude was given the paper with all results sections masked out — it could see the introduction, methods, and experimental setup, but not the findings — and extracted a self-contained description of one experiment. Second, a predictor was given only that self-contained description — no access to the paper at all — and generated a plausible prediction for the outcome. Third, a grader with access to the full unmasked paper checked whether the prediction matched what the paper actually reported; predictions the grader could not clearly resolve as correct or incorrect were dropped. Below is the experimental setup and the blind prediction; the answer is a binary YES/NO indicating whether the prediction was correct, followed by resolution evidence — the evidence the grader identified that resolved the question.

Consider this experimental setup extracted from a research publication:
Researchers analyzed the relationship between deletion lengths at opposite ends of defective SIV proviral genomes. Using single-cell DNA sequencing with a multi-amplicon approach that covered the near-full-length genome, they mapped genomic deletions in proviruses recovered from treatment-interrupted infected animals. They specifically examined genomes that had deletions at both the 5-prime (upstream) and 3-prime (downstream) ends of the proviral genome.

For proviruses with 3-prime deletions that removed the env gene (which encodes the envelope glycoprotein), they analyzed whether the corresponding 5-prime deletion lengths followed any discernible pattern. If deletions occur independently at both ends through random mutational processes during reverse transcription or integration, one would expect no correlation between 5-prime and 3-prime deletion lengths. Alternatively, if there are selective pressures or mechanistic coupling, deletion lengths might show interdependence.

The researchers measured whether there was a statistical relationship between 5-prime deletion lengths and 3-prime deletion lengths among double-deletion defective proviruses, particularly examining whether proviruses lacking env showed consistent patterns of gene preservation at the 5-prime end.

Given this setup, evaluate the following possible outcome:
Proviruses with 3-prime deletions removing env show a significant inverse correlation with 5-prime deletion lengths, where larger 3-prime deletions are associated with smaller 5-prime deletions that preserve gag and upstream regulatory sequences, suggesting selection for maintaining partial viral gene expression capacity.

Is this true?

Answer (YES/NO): NO